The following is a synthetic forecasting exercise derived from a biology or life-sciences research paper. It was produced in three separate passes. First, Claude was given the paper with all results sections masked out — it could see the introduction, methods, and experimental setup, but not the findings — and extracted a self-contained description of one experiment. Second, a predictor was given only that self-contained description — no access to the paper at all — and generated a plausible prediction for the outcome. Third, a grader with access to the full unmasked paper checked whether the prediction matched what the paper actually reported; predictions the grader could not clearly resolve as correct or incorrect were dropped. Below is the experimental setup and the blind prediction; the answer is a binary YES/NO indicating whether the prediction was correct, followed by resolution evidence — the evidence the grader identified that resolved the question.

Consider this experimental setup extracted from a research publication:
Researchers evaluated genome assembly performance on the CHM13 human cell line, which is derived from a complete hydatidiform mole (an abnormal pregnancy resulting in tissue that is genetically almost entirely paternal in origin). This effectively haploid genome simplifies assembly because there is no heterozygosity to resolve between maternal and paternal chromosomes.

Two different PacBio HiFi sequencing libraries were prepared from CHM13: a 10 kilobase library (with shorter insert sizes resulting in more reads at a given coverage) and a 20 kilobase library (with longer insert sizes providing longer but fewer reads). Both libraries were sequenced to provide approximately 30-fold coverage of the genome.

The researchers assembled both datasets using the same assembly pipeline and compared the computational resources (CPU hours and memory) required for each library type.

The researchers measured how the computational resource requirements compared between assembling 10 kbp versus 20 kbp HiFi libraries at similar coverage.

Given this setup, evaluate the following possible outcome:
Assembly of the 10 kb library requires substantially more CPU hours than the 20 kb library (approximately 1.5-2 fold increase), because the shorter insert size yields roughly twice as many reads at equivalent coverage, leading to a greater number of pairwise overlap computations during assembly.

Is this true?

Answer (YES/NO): NO